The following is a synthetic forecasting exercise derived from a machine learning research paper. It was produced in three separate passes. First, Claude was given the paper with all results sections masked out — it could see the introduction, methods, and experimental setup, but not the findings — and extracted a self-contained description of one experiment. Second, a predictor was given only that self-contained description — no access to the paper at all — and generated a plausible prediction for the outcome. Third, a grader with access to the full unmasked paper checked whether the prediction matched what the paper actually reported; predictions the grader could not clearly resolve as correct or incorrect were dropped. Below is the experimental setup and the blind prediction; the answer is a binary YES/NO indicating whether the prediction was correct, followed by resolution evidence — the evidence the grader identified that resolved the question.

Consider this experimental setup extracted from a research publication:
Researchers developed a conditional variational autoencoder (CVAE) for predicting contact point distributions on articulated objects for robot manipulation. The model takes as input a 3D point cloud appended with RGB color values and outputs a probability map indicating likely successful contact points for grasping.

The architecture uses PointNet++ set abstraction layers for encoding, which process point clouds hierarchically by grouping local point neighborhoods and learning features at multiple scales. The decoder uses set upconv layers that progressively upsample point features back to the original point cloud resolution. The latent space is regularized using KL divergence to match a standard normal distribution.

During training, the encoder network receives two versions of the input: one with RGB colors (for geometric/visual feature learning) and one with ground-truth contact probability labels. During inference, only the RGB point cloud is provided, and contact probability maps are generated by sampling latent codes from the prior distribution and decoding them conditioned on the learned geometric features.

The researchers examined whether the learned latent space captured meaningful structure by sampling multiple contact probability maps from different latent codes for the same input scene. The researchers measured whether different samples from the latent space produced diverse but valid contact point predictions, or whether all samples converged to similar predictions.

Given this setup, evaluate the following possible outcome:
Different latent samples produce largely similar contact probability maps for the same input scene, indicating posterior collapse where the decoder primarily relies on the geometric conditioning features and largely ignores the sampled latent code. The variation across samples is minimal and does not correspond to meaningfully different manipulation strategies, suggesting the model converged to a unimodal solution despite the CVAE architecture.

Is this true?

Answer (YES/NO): NO